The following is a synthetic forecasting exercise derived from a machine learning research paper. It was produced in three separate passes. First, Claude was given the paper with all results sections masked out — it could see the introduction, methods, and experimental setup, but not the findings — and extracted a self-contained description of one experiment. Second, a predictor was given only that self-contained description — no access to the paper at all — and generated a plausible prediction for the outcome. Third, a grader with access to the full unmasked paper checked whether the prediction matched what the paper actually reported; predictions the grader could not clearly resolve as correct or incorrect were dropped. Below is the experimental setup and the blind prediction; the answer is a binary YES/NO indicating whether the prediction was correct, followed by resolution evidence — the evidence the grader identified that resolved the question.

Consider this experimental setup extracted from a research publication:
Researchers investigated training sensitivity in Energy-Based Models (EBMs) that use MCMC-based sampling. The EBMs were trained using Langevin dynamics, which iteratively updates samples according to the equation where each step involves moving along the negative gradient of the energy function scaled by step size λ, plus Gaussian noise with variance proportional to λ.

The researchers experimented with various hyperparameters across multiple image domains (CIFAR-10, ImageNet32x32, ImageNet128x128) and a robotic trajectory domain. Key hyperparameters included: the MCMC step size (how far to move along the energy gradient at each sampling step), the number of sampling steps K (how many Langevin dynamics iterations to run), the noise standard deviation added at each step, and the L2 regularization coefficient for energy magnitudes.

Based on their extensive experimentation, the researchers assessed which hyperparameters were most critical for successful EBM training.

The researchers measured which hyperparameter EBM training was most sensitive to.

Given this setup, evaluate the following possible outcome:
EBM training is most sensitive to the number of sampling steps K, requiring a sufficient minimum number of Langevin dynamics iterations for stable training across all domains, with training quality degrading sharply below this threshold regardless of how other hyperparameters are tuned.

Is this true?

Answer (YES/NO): NO